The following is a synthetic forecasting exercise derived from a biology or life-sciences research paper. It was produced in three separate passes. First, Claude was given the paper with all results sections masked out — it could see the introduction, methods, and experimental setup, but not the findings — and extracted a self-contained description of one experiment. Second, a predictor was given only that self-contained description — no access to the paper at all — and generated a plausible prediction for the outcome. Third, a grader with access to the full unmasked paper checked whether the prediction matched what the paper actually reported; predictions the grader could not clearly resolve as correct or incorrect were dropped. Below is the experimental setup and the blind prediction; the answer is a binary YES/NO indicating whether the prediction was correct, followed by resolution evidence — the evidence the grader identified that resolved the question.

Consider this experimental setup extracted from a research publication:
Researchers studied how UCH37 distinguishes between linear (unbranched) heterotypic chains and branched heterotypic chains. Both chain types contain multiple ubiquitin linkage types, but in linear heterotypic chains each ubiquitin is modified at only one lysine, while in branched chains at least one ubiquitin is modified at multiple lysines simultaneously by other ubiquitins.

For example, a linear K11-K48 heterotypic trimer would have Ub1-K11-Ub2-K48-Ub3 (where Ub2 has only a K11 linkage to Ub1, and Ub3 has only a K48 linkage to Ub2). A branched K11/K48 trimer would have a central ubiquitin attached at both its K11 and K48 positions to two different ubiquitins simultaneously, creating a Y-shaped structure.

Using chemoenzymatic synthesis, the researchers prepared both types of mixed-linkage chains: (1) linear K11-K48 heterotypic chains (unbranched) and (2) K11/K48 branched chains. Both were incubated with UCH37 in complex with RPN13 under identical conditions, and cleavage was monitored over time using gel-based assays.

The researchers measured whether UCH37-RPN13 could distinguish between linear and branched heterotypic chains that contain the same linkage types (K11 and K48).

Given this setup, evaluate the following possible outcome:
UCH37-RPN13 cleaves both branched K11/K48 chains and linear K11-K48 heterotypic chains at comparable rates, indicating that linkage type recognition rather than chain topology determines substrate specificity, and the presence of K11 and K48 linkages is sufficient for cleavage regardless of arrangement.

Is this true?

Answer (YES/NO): NO